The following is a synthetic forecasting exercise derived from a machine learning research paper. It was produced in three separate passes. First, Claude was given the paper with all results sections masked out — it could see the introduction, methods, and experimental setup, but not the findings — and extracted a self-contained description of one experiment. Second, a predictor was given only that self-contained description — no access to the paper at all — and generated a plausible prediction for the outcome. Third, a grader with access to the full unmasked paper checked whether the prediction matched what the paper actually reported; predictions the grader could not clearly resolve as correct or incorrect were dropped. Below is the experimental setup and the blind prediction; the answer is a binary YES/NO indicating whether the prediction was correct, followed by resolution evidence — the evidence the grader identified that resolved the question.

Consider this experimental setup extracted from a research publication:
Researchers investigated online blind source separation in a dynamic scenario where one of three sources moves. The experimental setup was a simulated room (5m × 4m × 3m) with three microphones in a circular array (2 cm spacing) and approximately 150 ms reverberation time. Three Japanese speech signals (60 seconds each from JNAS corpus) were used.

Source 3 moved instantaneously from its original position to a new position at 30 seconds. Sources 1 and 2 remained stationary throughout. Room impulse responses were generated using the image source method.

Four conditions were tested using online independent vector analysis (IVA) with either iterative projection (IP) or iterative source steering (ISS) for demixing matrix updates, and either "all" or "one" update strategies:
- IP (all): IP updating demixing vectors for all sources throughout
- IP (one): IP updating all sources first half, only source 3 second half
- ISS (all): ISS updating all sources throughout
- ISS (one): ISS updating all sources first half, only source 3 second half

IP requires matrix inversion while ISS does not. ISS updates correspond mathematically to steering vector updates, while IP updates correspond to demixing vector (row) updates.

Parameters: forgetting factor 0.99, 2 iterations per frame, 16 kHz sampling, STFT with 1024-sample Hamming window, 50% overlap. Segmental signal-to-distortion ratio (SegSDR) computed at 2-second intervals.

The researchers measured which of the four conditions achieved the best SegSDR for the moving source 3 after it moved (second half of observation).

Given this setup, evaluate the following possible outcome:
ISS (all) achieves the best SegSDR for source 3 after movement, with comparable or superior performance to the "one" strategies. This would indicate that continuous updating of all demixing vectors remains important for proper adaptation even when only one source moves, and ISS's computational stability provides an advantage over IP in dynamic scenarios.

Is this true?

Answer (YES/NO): NO